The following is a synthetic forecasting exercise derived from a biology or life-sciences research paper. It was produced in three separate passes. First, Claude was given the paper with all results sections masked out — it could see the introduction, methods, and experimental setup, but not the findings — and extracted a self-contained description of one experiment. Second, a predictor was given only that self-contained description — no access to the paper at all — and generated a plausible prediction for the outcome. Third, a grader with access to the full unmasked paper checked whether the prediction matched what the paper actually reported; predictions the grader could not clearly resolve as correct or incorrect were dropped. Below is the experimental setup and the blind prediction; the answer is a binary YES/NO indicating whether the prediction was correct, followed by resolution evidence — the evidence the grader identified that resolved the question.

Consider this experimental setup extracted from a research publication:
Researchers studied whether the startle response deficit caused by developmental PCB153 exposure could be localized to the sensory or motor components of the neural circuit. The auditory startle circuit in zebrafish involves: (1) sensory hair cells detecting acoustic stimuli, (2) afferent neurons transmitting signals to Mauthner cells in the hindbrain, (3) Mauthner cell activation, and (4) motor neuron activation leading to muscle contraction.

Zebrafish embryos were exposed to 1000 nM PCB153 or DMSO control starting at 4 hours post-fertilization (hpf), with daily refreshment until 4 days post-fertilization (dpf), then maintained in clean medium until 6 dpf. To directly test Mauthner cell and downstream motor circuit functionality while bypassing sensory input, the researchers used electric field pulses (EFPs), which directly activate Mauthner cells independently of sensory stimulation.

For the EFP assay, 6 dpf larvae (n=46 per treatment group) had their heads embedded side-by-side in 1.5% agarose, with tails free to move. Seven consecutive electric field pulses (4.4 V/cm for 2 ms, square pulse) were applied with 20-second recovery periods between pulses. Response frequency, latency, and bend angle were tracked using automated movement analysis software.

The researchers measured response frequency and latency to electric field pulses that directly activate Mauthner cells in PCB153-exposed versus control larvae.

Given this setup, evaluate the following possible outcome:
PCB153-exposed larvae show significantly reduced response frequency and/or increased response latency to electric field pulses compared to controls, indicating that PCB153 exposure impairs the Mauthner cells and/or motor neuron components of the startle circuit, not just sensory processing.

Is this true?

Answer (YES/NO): NO